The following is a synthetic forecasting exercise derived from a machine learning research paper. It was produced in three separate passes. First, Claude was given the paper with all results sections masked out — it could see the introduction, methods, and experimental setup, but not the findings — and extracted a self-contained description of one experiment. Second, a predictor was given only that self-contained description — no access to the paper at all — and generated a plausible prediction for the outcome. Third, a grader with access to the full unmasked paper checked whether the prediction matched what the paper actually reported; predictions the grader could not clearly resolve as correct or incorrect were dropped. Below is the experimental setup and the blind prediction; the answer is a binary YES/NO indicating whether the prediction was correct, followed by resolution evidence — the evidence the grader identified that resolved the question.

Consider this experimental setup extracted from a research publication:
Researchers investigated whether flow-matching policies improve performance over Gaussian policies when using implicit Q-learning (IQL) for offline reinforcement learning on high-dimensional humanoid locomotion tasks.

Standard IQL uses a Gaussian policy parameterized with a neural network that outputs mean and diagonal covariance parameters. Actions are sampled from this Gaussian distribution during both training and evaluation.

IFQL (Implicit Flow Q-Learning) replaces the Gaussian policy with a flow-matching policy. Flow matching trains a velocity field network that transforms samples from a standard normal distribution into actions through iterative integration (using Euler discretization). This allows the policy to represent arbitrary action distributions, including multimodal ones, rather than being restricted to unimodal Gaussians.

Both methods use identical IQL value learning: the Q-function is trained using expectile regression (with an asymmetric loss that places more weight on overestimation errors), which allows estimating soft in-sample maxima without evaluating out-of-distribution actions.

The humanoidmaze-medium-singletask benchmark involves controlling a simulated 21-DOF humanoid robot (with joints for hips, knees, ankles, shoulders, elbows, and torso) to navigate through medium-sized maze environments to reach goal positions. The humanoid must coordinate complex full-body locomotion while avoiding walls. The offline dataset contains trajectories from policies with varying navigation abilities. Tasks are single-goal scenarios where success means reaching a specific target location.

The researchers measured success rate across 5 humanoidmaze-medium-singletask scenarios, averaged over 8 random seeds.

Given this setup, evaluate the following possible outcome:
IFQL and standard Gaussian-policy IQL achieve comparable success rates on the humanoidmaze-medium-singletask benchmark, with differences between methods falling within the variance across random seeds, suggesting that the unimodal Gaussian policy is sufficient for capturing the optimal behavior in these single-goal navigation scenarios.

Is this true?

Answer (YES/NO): NO